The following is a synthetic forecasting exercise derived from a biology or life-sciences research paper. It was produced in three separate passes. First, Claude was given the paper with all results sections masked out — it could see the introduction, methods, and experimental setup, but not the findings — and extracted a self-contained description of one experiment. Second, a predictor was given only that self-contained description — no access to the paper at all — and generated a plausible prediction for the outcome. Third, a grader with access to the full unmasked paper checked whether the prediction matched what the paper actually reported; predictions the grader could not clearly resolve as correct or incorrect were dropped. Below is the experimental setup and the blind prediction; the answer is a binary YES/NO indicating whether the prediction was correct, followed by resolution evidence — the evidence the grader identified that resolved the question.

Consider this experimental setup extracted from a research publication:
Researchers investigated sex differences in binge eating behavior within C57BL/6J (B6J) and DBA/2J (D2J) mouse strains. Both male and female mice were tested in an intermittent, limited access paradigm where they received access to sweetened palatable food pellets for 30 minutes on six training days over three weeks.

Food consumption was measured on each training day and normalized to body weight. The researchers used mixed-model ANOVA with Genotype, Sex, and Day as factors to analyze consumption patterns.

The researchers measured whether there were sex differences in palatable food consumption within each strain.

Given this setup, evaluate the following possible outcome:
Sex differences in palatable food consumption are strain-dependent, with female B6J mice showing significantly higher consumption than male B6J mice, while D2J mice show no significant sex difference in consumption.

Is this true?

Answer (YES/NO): NO